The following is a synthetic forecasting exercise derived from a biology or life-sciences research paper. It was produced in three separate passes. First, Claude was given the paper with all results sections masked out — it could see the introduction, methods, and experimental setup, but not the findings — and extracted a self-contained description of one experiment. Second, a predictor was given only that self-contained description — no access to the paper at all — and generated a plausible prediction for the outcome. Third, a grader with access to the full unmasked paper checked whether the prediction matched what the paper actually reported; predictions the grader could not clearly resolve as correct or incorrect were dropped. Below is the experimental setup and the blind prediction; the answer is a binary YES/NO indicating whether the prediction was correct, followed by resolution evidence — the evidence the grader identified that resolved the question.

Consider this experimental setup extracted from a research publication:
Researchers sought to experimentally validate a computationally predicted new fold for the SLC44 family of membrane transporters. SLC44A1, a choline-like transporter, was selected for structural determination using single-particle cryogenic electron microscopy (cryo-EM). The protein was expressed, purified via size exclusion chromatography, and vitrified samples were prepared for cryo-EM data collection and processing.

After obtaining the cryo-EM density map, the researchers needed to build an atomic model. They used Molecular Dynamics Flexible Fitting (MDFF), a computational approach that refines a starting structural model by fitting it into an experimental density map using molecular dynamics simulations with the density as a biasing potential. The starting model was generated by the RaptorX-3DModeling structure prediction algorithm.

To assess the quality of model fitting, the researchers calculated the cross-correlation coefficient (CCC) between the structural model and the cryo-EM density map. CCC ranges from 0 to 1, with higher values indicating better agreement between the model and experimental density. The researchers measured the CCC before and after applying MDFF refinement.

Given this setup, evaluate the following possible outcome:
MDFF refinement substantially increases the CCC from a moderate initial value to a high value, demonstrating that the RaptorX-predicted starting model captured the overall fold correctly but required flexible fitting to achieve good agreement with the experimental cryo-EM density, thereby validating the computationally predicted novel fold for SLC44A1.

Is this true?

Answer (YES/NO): NO